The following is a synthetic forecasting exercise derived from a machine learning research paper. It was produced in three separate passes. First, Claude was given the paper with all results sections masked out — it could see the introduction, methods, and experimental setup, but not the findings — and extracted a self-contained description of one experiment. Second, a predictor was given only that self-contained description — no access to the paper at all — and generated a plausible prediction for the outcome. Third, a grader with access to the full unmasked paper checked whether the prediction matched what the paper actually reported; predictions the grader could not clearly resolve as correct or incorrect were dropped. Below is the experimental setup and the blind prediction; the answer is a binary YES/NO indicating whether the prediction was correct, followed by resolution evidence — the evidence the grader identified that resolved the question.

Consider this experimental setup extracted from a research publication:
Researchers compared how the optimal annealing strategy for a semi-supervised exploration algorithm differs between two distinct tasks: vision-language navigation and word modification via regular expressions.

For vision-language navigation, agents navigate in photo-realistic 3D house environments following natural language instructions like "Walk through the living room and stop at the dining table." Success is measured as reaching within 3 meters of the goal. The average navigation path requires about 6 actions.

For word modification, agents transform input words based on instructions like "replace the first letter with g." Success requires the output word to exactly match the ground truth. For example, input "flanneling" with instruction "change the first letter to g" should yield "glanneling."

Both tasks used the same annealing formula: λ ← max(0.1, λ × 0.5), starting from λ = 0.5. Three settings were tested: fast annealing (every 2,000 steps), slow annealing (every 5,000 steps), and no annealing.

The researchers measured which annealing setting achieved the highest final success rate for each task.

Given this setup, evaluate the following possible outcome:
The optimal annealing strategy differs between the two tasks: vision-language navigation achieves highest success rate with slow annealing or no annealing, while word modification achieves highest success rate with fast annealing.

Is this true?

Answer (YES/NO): NO